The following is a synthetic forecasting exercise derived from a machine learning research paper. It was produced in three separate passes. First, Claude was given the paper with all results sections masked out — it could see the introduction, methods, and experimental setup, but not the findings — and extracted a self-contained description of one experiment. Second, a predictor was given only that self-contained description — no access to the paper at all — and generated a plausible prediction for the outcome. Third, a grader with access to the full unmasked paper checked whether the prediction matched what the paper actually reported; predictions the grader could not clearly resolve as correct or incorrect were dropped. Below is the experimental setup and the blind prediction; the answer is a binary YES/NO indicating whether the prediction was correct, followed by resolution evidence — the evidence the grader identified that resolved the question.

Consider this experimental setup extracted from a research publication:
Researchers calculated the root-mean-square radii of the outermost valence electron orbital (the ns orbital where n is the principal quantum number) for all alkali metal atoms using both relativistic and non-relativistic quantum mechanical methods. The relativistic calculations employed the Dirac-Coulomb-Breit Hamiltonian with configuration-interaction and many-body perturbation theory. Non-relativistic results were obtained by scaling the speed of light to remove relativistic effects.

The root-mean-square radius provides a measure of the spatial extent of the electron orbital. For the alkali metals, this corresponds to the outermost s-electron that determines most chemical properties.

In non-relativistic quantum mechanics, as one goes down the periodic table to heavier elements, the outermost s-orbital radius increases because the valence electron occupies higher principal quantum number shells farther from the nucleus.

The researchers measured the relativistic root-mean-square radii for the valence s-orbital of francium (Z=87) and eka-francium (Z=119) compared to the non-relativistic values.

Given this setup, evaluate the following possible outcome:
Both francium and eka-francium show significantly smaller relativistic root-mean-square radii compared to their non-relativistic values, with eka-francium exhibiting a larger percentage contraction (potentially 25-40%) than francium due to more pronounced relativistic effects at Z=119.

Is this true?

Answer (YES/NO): YES